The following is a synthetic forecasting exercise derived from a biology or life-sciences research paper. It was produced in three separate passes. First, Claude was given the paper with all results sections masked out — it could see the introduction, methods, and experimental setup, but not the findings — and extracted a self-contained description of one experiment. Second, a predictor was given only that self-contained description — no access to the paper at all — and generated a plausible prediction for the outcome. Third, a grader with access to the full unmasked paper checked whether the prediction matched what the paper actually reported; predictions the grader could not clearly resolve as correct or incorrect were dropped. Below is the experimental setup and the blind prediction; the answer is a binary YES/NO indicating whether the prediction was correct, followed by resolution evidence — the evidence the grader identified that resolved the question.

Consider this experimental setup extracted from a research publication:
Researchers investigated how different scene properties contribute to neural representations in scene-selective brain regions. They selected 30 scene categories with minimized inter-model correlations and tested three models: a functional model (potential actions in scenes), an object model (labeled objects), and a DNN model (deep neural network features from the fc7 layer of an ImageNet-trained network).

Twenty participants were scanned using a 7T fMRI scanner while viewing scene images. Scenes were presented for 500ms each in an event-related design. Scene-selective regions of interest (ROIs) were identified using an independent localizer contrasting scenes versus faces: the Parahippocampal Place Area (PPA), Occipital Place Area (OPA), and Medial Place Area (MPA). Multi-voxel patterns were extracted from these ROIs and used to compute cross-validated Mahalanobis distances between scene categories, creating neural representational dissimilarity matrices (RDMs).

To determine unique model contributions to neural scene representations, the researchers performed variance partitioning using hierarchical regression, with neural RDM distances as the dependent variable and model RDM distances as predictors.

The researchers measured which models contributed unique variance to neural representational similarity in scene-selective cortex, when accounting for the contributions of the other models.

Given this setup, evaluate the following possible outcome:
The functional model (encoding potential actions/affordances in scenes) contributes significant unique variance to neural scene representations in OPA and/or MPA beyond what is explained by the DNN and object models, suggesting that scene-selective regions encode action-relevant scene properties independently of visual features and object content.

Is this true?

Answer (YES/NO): NO